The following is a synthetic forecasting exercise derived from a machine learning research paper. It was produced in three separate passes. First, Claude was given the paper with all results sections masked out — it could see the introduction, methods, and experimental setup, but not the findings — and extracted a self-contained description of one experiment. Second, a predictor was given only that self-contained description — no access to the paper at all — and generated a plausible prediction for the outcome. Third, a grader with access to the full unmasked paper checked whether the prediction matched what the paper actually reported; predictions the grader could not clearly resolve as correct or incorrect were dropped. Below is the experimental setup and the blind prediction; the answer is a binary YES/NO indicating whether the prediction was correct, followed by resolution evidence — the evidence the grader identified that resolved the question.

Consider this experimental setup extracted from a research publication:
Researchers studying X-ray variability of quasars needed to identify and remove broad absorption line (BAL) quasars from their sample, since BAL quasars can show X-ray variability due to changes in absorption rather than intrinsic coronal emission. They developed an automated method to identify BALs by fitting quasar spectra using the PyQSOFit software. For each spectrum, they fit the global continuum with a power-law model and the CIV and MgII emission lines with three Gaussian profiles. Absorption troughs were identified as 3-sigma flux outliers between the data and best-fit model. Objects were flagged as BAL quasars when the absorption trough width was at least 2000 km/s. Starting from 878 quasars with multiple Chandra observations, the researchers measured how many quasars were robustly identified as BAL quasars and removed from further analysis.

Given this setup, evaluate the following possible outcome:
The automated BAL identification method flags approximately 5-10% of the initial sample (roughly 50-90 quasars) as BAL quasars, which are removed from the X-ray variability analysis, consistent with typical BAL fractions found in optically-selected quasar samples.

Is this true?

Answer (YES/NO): NO